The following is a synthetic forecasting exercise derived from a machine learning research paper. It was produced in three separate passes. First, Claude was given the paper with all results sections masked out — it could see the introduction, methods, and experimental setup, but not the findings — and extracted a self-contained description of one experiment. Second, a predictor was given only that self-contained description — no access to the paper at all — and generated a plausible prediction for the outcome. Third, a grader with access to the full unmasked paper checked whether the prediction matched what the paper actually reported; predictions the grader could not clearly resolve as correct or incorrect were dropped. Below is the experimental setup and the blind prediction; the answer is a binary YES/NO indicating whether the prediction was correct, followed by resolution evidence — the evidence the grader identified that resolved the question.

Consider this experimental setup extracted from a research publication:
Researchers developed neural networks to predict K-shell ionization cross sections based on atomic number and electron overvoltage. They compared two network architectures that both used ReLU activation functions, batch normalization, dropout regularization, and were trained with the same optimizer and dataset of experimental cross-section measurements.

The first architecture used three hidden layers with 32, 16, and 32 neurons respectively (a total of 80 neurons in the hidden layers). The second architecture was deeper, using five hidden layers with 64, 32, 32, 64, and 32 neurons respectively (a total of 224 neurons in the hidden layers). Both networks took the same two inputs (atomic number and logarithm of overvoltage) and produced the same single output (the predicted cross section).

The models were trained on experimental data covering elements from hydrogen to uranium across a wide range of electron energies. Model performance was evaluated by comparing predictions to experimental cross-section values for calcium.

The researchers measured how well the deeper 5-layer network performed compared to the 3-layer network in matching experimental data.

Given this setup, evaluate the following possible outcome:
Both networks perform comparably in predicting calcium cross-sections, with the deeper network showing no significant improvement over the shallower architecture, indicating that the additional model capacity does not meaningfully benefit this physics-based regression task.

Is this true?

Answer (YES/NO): NO